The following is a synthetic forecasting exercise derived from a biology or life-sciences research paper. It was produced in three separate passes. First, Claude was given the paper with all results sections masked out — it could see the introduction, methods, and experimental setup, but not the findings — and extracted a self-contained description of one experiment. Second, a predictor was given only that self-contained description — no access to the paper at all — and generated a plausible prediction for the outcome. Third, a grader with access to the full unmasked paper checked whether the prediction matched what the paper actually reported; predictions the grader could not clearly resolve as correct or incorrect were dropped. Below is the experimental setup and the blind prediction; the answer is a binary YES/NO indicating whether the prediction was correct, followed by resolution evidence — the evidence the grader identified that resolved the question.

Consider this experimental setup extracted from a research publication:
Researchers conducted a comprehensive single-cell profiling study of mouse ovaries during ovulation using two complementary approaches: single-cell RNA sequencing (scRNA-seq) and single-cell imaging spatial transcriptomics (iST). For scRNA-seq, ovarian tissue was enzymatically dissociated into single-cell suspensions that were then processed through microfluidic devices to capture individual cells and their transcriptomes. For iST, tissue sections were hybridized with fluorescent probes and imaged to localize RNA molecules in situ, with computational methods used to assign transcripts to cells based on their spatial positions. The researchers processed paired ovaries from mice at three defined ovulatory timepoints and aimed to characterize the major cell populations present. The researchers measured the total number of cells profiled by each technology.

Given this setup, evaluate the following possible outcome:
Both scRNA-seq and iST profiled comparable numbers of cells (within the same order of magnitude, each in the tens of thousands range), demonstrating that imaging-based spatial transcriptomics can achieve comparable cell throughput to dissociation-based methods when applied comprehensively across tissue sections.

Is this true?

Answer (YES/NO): NO